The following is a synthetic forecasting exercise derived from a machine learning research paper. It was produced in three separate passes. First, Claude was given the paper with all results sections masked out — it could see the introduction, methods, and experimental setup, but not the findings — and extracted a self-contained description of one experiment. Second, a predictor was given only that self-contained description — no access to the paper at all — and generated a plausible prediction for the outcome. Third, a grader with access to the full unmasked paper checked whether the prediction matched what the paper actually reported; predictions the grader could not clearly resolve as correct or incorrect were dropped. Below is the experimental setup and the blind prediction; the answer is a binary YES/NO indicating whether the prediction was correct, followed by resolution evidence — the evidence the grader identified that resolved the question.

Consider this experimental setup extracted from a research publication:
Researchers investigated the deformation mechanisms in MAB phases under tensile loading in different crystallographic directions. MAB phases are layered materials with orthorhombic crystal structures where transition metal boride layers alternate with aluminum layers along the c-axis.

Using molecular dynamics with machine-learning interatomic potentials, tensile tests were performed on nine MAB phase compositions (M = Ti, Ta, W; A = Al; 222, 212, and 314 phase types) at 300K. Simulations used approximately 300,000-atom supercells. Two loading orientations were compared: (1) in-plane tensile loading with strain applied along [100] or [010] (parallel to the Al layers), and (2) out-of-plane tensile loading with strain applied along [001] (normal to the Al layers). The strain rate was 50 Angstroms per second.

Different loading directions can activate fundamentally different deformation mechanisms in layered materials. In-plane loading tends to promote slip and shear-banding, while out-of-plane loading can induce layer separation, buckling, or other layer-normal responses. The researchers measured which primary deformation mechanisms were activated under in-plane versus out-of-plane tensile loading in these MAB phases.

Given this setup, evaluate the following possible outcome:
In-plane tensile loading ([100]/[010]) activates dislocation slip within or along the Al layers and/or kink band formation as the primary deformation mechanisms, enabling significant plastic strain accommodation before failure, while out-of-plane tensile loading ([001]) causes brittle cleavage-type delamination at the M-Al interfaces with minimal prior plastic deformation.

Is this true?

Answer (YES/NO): NO